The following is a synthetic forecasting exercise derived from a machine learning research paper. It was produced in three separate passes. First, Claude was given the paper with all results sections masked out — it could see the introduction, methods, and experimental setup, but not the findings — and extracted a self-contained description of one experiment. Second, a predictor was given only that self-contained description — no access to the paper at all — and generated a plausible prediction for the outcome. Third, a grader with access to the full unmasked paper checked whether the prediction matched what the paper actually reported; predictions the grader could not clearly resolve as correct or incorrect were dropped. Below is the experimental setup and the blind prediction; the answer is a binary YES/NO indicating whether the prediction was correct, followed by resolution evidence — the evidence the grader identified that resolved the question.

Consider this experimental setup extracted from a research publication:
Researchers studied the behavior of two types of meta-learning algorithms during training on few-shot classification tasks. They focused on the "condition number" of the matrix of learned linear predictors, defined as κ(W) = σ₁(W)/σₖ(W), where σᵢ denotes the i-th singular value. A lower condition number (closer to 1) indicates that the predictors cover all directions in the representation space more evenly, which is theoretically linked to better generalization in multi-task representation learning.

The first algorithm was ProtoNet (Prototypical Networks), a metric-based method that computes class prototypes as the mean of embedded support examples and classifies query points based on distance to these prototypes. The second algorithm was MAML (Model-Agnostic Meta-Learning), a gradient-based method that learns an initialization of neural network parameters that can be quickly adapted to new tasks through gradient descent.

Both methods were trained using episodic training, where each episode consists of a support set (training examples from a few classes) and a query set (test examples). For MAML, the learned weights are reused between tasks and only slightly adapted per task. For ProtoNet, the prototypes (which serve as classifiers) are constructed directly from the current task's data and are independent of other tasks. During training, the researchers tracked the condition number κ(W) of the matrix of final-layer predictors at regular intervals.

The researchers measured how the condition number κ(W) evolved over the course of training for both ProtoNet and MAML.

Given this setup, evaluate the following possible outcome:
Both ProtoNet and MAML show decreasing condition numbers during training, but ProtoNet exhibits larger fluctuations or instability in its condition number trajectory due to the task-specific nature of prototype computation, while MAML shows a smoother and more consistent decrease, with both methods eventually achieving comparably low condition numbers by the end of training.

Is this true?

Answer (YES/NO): NO